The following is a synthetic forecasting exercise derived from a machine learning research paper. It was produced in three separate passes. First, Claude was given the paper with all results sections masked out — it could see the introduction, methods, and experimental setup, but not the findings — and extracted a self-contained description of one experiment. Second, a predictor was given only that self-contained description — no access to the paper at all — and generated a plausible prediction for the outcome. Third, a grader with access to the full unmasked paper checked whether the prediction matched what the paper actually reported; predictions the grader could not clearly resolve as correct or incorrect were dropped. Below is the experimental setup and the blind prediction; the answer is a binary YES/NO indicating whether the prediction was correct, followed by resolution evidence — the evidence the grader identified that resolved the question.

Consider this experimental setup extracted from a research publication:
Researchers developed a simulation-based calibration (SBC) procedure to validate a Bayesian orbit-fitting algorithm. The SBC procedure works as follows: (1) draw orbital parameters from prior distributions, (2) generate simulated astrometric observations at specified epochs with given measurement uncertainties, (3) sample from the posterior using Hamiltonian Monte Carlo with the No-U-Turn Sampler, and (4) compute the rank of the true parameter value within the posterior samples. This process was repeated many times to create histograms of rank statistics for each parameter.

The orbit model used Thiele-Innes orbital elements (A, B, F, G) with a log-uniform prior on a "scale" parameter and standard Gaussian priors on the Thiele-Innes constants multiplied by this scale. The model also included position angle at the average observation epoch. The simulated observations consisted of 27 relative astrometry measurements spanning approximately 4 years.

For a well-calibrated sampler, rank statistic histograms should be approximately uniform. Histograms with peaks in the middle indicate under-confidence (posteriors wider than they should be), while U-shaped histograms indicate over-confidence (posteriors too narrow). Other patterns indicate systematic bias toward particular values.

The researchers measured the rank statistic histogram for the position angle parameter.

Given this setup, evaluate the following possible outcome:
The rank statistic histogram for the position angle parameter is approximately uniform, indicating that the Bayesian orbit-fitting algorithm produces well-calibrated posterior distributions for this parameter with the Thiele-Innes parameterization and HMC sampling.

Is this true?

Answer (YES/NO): NO